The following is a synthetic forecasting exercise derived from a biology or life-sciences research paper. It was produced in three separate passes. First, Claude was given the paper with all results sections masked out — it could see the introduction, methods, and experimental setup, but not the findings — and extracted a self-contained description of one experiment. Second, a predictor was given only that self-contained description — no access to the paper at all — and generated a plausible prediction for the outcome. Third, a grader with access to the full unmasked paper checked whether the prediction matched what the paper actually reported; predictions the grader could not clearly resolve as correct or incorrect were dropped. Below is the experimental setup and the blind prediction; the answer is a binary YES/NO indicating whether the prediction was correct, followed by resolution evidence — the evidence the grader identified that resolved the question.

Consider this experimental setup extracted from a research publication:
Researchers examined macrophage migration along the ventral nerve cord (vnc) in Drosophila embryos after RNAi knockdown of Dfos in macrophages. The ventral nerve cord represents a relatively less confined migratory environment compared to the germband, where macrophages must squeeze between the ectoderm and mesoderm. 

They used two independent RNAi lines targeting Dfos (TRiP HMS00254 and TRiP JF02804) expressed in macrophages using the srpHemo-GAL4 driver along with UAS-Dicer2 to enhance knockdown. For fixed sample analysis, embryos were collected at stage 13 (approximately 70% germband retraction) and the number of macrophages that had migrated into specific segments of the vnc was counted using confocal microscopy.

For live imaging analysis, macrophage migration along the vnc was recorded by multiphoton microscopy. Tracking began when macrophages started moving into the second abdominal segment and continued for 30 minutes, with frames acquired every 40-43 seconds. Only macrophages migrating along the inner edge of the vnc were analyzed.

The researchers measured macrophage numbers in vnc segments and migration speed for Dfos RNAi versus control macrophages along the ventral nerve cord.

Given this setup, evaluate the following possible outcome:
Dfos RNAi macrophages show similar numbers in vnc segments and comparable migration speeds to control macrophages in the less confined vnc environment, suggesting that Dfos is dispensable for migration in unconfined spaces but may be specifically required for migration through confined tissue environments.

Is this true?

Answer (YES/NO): YES